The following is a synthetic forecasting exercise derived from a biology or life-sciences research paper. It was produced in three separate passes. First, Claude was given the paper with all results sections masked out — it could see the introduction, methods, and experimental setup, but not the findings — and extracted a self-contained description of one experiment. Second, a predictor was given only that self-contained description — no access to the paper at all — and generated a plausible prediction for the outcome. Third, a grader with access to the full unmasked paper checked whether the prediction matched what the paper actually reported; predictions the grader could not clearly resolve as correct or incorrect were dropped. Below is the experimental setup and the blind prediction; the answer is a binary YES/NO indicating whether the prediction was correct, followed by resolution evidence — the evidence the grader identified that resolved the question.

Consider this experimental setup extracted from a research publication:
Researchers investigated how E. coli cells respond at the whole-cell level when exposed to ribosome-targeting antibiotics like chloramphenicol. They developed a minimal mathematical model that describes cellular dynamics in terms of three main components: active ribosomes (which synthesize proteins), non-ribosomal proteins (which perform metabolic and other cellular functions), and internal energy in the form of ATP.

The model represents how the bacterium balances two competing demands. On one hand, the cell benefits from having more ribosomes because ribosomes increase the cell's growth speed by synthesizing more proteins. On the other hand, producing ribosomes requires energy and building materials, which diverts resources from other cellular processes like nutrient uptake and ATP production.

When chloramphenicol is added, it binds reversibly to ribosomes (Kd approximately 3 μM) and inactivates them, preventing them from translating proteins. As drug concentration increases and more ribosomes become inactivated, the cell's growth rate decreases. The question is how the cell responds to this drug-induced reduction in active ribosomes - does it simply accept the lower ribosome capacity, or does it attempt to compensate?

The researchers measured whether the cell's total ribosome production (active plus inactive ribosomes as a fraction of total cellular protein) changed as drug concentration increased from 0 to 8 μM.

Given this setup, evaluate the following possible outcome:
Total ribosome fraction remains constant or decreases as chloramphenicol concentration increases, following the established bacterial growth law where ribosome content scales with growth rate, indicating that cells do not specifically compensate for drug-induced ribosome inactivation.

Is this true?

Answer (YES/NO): NO